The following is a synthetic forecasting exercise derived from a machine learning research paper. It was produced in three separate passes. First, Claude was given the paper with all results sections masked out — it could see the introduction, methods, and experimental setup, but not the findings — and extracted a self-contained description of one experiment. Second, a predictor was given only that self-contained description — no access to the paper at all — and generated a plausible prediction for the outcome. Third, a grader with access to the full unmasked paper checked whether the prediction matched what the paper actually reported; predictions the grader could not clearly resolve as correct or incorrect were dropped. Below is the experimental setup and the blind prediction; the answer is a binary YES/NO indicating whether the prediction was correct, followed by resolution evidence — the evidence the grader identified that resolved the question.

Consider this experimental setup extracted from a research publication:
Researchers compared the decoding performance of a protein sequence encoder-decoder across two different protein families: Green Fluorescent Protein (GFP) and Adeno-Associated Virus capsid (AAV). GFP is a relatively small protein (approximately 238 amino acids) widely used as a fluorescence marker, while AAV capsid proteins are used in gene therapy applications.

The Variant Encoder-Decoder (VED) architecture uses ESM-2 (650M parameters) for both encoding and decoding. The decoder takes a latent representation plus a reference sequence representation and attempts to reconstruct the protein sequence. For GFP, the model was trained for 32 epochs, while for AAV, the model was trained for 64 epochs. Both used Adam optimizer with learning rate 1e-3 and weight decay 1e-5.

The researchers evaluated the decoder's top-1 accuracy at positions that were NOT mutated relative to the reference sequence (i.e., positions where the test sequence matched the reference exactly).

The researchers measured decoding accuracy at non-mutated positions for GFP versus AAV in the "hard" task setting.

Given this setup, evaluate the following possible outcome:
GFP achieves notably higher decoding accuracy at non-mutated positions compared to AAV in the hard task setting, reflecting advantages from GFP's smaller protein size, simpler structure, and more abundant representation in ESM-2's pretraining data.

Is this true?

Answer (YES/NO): NO